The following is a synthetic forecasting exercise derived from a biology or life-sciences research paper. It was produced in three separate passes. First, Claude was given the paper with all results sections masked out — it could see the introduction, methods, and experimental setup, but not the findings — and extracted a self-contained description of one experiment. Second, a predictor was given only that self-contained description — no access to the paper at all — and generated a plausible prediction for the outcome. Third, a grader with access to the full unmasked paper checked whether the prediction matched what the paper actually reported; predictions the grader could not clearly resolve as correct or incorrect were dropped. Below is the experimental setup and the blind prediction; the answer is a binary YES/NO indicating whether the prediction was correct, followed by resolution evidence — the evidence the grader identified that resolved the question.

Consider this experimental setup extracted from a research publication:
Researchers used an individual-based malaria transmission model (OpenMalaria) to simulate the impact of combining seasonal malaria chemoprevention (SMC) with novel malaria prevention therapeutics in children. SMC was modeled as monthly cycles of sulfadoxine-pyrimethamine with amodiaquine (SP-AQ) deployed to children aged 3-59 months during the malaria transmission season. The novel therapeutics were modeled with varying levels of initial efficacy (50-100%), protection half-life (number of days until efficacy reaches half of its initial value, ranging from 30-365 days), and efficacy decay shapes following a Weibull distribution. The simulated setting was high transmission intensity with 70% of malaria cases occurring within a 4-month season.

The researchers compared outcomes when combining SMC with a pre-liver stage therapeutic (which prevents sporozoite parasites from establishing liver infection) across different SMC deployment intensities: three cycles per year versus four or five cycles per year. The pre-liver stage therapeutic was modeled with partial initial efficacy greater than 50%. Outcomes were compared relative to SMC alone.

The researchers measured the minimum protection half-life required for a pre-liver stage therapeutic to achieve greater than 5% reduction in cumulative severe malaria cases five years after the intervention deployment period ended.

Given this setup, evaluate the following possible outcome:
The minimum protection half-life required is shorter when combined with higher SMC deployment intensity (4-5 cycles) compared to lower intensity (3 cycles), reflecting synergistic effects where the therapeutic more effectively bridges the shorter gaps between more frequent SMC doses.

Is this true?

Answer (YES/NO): NO